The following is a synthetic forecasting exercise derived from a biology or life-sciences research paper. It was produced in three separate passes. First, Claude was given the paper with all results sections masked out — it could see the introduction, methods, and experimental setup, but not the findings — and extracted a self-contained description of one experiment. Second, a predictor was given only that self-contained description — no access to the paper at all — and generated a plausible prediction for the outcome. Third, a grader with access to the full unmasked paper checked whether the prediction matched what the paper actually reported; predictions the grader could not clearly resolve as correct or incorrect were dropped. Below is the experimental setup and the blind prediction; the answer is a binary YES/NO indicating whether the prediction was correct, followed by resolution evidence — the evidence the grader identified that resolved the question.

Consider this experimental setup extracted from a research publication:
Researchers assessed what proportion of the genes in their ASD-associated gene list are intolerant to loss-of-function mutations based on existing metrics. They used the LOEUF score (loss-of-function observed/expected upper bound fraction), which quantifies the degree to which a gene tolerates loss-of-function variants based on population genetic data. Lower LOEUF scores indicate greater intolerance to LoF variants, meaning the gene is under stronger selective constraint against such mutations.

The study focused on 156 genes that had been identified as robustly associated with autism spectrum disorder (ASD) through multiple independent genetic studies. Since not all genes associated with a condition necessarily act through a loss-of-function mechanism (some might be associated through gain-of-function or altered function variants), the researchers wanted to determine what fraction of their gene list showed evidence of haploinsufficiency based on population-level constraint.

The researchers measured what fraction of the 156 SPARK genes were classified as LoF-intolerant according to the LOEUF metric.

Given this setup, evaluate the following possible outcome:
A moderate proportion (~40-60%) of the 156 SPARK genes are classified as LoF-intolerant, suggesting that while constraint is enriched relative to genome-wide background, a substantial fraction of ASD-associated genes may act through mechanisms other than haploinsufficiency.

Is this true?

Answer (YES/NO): NO